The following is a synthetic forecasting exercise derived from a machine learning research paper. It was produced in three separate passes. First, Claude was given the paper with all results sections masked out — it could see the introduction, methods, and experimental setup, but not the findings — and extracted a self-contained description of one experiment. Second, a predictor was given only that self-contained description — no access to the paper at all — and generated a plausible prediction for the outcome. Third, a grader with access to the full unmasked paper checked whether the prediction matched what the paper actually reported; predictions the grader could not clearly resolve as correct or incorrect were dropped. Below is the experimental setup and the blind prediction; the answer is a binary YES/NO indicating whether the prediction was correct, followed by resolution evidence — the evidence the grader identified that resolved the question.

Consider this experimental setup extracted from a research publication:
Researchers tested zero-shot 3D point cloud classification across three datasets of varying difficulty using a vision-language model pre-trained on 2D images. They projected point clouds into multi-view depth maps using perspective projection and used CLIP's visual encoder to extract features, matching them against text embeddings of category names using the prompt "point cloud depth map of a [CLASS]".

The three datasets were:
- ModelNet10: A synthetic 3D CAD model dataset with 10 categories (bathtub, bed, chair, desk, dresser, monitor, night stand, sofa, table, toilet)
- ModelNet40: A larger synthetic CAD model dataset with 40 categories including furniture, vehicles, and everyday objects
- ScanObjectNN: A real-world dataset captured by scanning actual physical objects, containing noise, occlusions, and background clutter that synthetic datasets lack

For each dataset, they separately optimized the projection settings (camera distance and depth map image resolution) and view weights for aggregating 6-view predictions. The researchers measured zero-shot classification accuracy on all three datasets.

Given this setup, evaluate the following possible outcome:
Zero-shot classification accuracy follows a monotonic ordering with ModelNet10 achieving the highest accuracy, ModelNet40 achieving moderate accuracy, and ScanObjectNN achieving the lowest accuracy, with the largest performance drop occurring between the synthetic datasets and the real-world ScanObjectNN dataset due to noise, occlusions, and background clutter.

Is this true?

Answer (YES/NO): NO